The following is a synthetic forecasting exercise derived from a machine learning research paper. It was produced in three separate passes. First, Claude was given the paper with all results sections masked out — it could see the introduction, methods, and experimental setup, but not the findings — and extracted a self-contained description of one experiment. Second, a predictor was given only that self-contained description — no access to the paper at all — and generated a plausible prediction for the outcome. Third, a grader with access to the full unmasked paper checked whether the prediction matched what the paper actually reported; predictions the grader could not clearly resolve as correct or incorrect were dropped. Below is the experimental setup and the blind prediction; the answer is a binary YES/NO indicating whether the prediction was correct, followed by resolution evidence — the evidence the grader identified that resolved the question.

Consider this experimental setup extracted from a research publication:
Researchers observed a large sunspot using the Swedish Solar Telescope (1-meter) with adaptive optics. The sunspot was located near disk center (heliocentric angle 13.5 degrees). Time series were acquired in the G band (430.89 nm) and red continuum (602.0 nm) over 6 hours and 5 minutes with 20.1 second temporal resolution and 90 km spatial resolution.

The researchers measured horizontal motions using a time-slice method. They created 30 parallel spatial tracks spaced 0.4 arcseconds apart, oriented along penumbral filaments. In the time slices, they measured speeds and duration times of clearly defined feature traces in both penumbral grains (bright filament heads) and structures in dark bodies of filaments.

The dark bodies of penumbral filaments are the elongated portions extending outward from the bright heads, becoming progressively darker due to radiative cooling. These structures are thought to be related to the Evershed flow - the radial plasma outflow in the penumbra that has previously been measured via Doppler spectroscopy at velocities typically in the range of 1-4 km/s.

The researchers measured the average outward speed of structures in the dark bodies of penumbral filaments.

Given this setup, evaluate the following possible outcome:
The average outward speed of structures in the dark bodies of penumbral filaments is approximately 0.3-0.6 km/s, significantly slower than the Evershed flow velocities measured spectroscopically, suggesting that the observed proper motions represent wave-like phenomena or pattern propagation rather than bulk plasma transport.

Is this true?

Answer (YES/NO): NO